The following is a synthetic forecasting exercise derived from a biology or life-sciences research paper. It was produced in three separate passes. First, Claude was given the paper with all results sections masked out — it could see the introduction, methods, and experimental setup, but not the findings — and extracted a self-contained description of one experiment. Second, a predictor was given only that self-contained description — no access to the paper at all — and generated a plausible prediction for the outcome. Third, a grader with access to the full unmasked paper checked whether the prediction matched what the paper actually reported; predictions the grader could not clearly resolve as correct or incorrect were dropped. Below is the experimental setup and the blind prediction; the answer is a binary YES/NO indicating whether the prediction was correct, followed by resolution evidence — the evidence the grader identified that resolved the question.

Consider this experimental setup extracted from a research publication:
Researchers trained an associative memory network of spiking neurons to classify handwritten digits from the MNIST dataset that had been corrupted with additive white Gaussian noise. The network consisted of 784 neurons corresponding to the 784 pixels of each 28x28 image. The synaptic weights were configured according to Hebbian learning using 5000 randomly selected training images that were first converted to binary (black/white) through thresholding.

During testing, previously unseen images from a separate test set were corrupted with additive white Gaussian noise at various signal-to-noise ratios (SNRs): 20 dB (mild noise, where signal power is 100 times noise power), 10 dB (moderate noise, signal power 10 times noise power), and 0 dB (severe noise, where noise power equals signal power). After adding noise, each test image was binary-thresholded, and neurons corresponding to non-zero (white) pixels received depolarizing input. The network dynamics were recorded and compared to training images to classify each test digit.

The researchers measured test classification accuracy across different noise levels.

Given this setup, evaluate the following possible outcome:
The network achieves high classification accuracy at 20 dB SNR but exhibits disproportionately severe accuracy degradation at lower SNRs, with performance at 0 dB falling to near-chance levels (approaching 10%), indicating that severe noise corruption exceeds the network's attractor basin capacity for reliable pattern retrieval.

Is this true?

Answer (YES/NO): NO